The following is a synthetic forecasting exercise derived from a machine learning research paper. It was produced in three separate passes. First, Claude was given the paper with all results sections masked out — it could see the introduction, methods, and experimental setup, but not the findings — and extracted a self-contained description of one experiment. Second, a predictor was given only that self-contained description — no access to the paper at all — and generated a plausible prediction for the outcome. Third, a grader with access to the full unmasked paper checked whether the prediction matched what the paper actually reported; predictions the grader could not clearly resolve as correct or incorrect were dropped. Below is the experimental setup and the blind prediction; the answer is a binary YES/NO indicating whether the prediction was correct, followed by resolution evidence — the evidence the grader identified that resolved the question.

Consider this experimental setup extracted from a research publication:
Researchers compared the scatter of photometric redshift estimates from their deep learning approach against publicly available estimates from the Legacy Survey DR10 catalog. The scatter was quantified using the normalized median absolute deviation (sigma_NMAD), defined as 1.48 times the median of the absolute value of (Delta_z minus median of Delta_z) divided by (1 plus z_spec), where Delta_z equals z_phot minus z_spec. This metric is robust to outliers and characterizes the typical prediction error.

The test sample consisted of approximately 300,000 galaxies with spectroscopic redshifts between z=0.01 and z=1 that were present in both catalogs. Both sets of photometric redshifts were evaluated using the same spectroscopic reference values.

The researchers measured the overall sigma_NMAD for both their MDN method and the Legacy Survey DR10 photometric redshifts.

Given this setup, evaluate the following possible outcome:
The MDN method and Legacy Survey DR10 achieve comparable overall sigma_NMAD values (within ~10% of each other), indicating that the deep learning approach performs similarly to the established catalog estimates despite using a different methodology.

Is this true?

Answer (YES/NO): NO